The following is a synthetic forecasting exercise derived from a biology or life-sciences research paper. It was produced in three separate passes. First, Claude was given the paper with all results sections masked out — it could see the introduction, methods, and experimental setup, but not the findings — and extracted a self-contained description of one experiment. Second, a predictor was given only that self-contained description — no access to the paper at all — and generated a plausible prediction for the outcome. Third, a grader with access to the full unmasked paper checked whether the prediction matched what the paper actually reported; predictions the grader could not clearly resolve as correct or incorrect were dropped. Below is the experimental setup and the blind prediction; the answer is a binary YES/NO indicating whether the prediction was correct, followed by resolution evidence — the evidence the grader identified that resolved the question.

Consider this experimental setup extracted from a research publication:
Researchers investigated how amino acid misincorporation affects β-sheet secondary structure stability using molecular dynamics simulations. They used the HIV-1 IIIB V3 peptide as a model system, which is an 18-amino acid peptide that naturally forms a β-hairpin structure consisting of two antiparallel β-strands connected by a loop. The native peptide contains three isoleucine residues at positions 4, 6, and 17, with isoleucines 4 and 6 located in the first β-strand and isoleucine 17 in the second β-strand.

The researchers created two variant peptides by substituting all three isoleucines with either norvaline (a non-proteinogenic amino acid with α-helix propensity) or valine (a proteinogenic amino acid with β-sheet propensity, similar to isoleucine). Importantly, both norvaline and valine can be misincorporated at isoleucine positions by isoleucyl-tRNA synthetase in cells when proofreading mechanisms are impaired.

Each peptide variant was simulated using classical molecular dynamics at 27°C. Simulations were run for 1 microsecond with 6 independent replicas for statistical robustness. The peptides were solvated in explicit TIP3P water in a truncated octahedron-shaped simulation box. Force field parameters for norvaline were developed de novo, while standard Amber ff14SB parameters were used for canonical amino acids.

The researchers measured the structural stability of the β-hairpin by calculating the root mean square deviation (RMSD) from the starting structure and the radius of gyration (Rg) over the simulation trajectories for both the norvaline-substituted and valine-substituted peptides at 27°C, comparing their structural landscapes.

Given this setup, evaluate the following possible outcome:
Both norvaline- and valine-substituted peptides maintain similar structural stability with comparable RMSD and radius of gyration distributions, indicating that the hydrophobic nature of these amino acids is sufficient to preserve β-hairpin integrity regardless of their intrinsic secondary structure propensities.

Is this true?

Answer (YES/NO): NO